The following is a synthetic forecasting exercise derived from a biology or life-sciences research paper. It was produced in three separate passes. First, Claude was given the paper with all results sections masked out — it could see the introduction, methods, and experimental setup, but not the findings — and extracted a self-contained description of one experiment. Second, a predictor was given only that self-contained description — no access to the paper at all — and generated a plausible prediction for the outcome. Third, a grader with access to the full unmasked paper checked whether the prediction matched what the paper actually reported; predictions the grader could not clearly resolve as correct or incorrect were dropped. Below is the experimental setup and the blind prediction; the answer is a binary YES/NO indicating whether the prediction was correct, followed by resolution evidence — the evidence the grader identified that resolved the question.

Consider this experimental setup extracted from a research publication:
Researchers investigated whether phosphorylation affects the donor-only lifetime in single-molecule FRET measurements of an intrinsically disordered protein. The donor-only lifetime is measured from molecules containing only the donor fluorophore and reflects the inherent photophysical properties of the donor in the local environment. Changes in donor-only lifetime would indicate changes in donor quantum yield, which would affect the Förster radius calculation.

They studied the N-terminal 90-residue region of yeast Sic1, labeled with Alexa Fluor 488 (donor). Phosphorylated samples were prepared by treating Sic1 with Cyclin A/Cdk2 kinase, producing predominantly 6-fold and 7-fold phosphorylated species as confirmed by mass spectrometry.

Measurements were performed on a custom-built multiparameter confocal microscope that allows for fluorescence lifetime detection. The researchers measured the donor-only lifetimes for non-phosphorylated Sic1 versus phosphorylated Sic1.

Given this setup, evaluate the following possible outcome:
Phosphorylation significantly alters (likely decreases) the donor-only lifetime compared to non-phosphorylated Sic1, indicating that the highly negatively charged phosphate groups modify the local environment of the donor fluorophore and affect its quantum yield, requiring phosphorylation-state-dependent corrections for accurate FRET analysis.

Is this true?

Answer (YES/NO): NO